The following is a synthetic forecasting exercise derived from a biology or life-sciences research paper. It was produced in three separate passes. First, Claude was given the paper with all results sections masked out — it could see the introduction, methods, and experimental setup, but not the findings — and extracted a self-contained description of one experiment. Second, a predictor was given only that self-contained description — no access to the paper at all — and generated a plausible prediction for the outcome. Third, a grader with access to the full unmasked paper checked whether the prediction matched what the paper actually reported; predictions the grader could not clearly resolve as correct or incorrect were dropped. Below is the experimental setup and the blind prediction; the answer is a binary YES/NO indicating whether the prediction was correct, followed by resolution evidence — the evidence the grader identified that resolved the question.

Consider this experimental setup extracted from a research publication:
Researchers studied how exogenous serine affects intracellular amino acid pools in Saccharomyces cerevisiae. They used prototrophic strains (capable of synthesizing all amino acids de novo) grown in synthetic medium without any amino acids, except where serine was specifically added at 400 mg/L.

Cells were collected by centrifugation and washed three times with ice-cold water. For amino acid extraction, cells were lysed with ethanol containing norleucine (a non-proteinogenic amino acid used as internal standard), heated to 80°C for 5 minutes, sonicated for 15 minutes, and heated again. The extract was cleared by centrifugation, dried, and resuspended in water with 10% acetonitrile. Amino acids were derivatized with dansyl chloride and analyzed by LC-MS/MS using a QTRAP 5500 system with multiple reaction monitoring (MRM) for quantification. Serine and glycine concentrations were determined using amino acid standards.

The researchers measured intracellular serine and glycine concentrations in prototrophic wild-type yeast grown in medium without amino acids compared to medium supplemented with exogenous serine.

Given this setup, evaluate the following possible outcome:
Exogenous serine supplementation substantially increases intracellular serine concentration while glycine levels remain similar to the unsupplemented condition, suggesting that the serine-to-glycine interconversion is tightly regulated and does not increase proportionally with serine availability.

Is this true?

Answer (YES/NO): NO